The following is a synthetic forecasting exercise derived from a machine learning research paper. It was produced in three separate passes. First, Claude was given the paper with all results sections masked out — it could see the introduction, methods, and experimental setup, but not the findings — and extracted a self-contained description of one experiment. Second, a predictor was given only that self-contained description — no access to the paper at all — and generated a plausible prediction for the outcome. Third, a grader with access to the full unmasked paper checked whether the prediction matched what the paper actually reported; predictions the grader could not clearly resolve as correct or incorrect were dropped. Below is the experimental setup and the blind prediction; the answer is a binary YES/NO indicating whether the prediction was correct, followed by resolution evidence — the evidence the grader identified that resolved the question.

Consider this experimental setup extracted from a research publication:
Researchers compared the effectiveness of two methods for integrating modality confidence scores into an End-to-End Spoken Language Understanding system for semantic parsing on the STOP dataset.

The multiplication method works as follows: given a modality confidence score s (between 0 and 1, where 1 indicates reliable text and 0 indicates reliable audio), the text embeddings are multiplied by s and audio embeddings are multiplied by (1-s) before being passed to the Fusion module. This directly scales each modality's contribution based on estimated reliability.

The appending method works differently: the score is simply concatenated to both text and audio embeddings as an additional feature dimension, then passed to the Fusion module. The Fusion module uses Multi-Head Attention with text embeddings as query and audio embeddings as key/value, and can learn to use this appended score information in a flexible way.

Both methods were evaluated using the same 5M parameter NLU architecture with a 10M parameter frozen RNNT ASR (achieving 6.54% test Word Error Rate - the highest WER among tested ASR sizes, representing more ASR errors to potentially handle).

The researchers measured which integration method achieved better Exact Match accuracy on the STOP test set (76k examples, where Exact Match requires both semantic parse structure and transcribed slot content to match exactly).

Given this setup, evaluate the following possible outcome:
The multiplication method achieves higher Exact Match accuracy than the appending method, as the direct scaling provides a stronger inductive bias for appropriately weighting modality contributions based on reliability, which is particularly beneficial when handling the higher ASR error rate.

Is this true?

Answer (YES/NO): NO